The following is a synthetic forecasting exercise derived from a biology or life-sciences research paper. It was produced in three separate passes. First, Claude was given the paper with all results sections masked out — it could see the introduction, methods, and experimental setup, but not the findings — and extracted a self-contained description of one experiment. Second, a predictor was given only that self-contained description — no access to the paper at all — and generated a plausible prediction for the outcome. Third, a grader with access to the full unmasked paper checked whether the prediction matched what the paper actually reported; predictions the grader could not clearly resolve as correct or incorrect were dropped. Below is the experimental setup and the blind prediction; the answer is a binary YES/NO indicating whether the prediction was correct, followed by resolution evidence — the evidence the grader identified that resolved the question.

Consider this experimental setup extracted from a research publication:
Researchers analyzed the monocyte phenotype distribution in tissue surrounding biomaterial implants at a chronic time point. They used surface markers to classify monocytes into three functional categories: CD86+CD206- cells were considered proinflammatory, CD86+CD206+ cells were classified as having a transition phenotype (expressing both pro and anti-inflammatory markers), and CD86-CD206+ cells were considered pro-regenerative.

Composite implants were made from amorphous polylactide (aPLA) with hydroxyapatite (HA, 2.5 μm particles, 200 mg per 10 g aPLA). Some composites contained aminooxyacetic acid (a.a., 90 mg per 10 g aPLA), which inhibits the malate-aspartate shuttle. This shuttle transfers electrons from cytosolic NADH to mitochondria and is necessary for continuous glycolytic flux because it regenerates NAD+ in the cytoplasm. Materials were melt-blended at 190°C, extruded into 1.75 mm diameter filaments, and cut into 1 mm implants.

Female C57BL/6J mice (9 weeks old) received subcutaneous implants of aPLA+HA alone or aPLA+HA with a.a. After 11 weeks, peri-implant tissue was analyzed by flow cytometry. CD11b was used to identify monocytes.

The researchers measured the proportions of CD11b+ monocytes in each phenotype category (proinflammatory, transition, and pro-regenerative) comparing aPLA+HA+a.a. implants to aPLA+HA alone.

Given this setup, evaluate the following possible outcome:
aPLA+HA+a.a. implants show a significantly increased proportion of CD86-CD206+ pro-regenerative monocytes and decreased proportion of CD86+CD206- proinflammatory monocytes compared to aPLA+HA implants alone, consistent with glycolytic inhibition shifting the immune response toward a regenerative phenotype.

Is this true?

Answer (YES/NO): NO